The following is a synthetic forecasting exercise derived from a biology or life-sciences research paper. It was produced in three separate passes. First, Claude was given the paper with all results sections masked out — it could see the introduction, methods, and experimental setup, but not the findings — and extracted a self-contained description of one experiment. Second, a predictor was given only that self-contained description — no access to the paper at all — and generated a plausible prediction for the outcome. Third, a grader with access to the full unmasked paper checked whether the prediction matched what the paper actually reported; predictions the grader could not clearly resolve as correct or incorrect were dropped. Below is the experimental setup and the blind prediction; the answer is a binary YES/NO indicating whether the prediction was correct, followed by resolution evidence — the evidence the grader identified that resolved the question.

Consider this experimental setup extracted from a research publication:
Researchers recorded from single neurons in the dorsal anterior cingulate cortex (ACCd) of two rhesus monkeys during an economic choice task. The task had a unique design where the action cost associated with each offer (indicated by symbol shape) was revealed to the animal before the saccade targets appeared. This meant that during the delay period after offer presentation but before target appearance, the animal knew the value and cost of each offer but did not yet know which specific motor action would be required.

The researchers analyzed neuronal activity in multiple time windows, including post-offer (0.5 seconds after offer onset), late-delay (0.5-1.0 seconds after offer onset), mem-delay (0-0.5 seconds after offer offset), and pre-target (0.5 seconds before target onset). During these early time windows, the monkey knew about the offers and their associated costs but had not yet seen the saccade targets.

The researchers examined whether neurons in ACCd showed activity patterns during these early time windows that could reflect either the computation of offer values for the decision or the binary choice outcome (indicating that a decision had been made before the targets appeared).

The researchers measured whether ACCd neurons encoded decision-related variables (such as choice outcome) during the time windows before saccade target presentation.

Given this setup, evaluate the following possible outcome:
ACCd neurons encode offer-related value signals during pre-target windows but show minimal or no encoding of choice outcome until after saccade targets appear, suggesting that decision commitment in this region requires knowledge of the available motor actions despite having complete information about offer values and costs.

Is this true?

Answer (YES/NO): NO